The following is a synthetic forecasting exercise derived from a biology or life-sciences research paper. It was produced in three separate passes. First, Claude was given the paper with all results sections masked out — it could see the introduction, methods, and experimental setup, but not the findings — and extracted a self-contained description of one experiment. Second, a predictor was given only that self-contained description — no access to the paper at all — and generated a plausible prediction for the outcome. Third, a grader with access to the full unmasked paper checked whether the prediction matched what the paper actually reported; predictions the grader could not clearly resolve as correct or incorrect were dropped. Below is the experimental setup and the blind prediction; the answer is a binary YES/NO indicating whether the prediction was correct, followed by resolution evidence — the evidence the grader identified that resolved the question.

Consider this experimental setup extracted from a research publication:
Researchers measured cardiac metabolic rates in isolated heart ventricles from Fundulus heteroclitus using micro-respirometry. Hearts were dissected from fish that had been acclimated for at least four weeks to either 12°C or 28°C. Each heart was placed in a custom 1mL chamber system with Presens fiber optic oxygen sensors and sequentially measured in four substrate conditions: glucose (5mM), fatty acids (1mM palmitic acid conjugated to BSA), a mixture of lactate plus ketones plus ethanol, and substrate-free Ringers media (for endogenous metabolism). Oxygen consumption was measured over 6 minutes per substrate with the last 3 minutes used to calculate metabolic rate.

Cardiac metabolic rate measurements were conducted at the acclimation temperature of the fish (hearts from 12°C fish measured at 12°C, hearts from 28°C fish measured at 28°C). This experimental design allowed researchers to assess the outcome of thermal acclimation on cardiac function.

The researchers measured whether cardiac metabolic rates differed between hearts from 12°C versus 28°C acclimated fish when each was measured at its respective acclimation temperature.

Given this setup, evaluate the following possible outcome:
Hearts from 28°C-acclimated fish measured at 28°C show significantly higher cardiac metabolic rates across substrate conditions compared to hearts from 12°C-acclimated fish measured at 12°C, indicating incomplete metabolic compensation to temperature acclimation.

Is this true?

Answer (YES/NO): NO